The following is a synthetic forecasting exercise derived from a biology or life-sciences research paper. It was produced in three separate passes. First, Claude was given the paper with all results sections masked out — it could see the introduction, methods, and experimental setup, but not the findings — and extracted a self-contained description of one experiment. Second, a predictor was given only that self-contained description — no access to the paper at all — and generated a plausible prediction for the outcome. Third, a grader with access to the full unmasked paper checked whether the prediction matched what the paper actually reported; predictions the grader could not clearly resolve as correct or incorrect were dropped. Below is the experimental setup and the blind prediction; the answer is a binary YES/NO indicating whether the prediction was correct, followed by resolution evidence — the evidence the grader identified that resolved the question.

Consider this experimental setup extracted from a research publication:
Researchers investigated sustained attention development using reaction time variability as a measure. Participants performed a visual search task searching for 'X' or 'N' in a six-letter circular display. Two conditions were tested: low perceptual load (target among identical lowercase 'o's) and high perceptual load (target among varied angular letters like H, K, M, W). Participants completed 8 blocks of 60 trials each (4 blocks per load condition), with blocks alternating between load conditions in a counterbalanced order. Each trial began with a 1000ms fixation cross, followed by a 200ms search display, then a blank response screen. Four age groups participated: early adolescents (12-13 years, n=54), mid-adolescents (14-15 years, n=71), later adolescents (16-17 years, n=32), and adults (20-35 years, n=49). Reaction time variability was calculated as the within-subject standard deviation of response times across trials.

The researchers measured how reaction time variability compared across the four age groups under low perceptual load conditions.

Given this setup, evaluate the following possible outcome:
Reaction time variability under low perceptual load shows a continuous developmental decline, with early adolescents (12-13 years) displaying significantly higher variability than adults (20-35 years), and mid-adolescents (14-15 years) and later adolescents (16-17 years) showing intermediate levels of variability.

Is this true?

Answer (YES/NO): NO